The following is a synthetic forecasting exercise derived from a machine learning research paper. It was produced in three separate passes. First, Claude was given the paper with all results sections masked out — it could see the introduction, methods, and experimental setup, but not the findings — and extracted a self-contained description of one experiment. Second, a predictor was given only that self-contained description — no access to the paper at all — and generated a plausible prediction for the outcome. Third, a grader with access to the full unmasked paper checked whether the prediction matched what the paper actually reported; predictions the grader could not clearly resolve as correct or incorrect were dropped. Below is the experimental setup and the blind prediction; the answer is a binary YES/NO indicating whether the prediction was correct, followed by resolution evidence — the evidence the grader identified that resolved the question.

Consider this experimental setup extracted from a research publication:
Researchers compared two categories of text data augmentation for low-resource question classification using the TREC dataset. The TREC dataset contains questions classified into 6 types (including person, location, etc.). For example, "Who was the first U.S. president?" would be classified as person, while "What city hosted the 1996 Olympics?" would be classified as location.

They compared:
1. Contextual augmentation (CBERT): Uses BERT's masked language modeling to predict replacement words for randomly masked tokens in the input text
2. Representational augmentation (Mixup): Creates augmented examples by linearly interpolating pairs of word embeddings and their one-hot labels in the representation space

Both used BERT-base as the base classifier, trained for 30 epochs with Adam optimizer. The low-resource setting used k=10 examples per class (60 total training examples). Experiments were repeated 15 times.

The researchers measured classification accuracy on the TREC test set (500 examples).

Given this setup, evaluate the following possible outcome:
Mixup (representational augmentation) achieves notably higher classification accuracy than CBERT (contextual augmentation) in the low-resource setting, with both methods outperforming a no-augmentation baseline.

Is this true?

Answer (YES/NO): NO